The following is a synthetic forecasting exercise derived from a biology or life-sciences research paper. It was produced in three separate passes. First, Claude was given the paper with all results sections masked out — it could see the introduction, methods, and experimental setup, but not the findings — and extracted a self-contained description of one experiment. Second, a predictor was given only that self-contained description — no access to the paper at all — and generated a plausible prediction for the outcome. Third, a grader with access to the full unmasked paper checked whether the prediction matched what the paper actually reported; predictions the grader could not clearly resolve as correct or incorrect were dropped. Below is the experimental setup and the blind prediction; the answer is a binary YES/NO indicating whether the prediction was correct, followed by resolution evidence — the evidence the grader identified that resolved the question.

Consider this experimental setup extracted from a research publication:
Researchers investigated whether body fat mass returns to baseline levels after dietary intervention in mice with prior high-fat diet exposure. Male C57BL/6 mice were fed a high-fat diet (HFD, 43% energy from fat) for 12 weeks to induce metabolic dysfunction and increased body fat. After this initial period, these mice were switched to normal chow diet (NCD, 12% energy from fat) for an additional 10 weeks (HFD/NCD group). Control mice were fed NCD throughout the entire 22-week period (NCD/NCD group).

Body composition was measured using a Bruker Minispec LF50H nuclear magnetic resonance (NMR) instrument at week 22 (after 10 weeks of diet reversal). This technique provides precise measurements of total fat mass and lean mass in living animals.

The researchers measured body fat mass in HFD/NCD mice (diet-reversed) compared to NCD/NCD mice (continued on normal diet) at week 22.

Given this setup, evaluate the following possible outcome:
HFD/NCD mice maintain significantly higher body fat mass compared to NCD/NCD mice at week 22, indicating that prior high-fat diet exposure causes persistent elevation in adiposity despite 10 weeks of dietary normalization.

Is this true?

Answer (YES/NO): YES